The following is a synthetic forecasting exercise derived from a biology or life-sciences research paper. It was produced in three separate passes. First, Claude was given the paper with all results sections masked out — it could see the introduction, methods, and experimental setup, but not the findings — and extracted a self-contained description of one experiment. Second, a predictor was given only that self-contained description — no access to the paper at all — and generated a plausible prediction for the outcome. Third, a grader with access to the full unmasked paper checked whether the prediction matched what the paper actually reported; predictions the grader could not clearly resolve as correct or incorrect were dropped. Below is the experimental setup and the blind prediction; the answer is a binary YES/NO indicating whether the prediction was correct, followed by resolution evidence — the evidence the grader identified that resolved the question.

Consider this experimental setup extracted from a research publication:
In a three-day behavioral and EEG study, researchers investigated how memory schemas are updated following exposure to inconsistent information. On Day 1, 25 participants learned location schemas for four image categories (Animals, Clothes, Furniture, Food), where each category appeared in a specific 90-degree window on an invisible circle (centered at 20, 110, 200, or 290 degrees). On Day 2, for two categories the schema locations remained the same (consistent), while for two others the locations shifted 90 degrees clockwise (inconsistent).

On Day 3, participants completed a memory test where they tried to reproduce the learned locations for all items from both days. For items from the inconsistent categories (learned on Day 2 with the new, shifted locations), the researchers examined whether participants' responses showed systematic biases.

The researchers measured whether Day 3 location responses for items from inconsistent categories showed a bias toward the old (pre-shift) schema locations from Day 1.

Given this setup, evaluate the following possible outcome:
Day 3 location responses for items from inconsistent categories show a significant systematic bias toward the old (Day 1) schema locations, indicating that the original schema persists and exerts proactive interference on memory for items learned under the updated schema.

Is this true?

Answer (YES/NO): YES